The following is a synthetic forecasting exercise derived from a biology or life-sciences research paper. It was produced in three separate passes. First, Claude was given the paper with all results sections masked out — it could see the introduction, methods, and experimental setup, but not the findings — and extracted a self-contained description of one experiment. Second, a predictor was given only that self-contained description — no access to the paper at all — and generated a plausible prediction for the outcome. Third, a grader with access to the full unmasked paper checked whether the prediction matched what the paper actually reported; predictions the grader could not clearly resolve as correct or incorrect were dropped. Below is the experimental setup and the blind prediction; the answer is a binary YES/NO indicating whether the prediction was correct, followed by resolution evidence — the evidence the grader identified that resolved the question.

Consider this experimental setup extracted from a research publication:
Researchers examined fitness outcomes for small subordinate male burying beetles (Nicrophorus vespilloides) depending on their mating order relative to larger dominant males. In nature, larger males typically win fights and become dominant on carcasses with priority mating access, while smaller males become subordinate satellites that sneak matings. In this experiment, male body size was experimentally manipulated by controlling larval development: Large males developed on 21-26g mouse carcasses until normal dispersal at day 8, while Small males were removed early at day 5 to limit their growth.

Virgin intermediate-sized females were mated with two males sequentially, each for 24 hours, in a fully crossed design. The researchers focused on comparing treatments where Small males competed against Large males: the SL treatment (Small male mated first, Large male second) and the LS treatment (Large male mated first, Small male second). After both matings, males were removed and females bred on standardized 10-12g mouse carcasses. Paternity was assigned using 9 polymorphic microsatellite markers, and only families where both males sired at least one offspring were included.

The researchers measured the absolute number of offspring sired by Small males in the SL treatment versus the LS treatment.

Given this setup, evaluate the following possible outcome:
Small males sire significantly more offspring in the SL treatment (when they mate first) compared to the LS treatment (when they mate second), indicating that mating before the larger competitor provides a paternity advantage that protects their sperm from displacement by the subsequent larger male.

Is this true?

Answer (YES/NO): NO